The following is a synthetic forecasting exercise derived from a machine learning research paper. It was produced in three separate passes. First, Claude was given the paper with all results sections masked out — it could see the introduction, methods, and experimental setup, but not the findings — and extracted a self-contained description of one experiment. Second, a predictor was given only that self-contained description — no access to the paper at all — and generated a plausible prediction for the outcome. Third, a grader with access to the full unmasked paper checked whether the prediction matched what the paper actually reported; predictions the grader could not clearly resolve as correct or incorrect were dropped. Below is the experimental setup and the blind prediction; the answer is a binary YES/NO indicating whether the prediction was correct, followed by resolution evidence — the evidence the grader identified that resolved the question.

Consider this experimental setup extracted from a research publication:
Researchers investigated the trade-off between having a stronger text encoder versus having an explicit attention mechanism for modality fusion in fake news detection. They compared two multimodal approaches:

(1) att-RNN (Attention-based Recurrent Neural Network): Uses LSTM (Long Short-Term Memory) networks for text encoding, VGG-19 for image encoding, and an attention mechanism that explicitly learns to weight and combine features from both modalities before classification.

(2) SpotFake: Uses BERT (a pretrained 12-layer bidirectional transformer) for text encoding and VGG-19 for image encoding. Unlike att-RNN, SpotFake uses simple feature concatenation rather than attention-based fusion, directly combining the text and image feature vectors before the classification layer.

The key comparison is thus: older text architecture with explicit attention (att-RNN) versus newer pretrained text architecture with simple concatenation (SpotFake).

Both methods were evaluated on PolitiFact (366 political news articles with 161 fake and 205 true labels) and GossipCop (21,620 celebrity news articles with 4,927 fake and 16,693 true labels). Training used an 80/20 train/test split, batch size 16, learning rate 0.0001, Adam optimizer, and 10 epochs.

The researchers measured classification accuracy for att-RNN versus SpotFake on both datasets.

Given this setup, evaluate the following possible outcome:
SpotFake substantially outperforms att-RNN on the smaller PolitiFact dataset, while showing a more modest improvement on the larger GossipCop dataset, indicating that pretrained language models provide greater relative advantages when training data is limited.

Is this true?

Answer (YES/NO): NO